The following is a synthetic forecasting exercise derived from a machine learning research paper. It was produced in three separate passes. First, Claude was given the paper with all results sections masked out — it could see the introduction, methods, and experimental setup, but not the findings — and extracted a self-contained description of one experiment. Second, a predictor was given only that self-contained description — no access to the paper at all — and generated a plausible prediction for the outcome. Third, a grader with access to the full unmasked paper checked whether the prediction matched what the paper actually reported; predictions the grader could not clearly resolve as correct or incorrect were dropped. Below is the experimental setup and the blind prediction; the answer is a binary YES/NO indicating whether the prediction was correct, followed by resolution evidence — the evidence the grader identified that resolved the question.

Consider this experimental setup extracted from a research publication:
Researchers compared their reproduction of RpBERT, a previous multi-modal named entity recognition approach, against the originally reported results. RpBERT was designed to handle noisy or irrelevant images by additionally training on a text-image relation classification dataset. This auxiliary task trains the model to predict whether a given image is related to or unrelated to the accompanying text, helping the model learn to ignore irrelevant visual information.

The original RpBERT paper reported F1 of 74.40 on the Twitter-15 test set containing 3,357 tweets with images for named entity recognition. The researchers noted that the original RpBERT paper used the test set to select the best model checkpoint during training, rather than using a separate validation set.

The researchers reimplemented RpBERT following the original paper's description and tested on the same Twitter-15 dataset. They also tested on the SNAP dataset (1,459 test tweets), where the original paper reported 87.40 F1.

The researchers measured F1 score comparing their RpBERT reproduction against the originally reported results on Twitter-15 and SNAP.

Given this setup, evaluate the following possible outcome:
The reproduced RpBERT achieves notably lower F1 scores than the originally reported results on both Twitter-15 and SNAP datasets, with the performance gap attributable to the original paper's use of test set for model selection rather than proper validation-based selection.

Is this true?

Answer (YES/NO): NO